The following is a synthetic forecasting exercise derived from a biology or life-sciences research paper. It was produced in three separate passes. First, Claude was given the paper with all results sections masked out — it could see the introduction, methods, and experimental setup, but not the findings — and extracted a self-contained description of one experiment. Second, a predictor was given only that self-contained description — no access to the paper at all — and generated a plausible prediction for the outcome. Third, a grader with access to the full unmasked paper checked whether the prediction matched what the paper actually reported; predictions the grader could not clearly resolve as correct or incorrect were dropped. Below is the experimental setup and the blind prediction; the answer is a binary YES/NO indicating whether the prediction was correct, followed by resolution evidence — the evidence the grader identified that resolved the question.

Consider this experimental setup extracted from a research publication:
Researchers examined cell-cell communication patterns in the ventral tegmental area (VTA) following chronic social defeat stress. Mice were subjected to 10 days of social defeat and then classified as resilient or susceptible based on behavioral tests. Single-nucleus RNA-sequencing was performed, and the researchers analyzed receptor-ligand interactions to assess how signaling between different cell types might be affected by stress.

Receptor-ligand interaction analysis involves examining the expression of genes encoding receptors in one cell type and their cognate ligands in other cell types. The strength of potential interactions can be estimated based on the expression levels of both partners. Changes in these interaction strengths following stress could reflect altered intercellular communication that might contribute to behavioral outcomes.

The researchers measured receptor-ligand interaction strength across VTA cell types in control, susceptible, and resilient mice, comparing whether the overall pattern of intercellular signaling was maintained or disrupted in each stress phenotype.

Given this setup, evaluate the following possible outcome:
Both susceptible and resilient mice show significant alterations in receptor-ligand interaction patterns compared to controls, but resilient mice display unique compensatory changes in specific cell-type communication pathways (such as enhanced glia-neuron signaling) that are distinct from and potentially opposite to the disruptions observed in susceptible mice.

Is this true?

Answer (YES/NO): NO